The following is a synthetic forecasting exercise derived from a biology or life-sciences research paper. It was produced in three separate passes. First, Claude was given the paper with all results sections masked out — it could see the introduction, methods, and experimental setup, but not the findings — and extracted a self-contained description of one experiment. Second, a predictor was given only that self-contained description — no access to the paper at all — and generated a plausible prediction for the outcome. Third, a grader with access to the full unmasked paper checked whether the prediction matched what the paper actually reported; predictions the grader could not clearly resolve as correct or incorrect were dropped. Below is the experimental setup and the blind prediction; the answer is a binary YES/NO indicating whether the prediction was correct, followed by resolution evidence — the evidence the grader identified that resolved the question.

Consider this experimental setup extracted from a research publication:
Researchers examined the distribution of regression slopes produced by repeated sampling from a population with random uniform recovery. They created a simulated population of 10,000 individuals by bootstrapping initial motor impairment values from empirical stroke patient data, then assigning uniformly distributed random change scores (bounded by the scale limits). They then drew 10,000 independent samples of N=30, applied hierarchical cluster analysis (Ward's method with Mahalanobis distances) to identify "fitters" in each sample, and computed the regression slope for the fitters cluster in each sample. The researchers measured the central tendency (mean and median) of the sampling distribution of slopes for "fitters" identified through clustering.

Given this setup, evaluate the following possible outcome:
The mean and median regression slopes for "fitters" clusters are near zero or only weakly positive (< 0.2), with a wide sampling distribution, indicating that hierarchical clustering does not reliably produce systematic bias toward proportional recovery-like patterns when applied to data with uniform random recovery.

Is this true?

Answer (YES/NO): NO